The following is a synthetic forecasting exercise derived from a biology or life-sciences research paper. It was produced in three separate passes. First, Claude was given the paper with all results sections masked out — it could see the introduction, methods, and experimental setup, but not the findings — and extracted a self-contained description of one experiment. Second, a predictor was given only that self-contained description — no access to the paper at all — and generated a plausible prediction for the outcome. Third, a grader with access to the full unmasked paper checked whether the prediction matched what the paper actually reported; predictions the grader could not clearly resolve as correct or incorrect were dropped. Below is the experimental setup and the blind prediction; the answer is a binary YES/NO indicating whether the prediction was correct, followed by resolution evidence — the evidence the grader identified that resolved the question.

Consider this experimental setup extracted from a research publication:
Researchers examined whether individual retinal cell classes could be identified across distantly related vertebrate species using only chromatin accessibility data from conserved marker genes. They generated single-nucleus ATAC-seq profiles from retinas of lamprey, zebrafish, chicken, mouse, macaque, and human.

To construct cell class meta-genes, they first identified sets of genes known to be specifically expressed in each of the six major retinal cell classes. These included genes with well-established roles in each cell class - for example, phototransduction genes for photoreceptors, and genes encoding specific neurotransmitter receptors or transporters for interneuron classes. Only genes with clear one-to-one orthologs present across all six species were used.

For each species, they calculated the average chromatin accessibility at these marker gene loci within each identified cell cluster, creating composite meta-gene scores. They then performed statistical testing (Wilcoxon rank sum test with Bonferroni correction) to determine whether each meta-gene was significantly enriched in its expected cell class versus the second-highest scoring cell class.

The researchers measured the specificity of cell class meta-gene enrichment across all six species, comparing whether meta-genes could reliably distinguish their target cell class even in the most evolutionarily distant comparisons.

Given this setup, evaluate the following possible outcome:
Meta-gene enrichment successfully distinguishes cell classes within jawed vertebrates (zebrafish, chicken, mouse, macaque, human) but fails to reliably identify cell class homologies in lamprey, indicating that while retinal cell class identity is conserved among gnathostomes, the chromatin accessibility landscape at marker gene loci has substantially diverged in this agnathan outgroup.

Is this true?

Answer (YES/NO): NO